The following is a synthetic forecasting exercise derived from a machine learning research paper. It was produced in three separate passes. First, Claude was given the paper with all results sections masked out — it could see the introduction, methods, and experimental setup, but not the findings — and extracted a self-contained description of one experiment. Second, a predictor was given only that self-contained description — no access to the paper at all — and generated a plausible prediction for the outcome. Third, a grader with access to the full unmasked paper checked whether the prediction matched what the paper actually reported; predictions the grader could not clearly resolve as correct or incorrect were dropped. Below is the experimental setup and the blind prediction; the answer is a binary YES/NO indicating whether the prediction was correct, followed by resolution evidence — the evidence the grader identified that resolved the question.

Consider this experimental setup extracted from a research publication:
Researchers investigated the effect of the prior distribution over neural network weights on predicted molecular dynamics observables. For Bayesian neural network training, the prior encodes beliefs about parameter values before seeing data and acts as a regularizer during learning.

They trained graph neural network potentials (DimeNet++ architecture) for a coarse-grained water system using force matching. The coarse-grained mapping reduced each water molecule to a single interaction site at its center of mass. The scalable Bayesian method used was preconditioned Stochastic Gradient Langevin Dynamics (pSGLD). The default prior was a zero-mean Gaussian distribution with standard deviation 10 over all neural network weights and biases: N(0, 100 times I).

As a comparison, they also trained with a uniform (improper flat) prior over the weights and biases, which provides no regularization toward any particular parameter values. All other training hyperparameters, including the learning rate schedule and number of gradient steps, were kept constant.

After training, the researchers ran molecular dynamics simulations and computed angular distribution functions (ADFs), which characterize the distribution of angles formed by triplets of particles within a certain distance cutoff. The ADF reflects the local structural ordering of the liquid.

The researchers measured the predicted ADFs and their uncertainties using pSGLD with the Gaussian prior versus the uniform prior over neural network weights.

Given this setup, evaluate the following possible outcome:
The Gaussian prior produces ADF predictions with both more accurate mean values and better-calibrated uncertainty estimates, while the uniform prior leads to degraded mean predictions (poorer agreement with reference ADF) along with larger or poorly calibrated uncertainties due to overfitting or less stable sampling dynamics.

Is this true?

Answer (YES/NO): NO